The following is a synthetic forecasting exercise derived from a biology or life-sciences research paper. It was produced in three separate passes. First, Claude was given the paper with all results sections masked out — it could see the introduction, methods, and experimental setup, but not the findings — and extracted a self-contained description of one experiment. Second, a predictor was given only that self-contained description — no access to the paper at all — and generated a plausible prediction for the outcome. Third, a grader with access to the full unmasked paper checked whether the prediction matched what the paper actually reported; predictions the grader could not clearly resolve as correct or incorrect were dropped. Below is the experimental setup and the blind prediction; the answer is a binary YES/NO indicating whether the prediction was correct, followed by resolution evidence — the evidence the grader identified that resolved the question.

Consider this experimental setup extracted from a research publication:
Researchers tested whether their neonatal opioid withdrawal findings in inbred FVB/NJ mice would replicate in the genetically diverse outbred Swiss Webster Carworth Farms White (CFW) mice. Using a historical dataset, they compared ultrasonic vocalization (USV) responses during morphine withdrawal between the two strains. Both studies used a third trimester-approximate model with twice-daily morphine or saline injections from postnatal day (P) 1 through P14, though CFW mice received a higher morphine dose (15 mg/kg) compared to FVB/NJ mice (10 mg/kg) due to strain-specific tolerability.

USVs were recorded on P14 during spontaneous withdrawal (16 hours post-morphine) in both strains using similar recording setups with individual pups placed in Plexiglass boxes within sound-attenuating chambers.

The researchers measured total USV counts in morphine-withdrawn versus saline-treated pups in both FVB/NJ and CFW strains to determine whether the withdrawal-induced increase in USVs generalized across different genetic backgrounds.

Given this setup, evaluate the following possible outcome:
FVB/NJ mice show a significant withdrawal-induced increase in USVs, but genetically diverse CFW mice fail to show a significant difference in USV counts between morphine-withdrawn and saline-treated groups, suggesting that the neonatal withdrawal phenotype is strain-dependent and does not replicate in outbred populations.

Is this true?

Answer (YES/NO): NO